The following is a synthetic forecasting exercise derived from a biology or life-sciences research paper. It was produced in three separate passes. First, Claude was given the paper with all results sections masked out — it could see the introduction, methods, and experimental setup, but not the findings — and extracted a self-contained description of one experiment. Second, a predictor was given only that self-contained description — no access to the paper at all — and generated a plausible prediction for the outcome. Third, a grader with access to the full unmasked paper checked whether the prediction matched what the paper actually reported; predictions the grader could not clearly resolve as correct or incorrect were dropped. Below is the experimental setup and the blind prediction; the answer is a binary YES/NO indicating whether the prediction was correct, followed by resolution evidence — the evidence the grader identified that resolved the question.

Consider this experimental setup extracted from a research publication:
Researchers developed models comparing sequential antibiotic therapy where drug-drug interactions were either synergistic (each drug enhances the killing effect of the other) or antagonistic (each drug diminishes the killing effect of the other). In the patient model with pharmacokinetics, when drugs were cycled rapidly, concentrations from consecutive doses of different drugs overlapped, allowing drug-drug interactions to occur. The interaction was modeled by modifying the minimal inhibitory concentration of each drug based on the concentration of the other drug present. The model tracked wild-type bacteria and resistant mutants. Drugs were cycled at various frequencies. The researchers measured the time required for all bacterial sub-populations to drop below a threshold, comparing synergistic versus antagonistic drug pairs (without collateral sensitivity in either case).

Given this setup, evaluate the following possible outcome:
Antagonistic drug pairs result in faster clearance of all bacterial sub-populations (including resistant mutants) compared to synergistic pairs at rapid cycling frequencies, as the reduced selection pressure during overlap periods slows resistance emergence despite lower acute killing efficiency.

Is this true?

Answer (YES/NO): NO